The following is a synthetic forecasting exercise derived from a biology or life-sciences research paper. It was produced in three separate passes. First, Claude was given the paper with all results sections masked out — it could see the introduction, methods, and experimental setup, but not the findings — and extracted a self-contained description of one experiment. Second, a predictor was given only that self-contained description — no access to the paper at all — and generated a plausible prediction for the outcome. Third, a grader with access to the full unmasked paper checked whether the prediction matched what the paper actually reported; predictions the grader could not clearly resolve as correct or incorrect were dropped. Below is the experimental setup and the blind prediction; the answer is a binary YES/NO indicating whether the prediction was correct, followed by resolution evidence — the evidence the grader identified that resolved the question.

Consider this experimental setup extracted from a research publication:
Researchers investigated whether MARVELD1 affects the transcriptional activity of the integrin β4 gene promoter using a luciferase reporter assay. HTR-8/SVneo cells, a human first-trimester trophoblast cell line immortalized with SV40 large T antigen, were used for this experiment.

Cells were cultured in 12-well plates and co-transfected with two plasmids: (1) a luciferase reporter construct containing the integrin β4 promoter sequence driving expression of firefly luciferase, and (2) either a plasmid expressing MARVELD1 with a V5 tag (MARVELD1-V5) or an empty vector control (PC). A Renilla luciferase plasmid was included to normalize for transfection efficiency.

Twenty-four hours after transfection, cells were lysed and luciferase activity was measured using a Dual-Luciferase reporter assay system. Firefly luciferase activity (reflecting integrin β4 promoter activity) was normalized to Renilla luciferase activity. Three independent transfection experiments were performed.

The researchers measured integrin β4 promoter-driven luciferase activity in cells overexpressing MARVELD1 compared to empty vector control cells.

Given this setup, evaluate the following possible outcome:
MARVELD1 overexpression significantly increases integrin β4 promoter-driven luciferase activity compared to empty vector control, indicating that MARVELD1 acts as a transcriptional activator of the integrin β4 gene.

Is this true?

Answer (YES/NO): YES